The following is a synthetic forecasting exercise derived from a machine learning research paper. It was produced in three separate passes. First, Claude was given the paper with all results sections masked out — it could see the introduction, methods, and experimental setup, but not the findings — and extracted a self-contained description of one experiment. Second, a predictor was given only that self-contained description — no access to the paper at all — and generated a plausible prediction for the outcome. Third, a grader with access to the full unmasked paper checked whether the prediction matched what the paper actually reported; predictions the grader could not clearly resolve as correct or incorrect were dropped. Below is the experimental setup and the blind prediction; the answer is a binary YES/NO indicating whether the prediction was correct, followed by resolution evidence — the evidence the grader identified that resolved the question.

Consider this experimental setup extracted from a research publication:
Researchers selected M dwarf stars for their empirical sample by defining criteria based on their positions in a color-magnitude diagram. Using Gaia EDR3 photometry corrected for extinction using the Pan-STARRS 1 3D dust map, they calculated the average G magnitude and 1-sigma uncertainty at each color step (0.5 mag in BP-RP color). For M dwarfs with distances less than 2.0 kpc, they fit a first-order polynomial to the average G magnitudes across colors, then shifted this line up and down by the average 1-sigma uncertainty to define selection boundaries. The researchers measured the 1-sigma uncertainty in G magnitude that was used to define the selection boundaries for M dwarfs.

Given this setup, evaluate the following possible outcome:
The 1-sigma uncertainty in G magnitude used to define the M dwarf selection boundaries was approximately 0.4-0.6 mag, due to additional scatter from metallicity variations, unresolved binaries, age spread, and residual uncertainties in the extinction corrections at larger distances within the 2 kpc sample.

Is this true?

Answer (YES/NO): NO